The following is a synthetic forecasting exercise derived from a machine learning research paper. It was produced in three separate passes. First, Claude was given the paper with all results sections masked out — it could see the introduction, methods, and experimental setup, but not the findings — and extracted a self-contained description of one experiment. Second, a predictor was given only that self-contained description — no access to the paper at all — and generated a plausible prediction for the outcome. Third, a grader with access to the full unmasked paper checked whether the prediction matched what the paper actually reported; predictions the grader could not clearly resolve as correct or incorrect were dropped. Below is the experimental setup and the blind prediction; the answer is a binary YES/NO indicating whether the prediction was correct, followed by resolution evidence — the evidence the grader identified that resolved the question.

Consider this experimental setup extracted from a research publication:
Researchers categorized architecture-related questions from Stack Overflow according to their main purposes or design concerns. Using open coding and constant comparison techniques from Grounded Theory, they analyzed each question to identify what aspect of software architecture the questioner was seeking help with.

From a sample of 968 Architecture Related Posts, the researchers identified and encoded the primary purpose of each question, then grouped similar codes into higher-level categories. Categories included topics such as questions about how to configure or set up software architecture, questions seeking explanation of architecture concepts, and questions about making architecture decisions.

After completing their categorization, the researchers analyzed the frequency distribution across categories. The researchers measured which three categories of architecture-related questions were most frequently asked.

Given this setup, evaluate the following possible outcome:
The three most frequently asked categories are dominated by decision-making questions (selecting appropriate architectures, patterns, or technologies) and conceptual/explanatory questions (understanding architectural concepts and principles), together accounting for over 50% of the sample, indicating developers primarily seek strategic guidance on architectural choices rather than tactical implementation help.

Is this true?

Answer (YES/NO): NO